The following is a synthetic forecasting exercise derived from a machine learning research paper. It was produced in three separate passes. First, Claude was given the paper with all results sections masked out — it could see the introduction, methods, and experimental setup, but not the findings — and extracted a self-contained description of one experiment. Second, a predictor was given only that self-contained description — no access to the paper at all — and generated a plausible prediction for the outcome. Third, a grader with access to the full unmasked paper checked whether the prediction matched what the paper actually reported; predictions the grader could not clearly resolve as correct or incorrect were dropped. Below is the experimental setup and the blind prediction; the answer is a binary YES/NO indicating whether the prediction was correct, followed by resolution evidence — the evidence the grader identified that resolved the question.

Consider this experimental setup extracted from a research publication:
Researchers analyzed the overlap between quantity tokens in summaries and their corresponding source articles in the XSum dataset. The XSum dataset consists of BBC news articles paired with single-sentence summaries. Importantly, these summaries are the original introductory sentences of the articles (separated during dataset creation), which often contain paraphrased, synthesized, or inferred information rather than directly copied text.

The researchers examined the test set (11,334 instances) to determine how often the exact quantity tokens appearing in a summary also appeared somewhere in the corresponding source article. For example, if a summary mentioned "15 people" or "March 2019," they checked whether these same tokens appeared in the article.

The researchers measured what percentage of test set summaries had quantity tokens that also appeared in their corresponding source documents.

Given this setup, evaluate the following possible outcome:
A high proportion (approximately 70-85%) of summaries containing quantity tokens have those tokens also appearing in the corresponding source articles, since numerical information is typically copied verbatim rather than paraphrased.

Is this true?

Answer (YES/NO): NO